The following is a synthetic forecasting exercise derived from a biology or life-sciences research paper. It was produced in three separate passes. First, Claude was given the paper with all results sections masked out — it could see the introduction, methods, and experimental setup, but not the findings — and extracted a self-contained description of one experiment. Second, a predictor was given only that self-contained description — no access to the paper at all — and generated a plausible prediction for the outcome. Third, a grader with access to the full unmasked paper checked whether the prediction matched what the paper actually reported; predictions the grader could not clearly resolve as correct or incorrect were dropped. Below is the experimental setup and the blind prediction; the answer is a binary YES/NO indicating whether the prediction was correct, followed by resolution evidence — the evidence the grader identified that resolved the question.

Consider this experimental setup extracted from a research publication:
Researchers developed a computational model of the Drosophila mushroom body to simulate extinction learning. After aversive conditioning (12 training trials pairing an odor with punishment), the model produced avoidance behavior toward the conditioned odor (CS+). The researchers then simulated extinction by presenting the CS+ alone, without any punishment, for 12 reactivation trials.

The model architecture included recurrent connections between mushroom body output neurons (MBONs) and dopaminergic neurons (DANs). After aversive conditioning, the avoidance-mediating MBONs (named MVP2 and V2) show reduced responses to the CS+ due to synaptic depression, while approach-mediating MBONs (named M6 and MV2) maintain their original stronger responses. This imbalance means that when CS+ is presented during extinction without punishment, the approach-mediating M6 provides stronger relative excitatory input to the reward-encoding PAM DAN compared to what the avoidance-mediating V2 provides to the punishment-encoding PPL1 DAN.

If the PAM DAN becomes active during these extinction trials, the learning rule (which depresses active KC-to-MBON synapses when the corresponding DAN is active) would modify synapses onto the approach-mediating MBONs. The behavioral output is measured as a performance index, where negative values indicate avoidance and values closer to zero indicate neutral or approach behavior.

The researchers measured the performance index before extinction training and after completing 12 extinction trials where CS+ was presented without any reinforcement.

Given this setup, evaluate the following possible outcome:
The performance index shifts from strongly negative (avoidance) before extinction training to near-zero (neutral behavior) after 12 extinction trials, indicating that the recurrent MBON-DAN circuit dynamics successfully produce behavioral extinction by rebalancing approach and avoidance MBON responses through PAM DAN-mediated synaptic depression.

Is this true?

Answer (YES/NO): NO